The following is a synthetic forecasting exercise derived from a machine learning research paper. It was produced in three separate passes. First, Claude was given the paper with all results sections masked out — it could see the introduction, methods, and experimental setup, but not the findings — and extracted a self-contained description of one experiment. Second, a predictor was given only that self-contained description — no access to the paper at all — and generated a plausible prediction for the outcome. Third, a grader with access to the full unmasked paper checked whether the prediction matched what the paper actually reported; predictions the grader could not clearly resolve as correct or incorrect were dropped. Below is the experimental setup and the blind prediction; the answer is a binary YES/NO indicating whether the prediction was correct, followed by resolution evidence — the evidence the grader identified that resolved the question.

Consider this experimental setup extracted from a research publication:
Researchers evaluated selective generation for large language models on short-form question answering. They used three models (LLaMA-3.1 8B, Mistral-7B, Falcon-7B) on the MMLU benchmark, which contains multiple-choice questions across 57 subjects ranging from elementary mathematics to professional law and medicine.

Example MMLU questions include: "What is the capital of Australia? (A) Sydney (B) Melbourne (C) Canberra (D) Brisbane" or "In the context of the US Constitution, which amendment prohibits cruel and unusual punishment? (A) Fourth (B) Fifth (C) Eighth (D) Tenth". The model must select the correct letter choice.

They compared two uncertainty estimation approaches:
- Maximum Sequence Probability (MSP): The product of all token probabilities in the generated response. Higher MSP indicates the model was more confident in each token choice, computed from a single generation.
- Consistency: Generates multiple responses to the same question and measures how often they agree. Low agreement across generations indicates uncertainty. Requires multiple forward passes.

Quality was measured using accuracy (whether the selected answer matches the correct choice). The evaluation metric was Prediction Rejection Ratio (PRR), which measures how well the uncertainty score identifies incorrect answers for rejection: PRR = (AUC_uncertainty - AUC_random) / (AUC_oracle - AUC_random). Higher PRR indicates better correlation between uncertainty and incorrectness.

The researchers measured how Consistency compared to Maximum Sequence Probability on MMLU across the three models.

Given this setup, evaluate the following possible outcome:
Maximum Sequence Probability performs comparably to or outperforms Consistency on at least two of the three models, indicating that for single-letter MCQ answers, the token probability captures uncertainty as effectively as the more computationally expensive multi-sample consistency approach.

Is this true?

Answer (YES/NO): YES